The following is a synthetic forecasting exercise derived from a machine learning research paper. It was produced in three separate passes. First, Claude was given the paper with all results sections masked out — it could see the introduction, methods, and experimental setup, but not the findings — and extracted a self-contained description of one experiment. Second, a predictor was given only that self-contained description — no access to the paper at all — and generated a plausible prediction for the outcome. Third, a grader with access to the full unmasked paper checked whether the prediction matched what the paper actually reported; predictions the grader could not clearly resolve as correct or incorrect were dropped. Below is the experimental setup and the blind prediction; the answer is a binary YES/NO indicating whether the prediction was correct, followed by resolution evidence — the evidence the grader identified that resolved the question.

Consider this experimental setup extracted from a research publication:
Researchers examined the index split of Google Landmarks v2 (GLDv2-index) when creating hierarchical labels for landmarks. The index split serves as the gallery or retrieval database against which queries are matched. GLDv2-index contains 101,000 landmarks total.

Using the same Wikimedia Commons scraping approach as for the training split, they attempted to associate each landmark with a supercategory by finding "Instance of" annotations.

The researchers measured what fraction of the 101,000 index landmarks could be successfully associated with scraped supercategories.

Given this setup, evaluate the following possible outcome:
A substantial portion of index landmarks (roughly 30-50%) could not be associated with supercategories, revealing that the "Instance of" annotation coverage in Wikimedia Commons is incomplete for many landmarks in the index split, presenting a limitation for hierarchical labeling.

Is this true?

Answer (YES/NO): YES